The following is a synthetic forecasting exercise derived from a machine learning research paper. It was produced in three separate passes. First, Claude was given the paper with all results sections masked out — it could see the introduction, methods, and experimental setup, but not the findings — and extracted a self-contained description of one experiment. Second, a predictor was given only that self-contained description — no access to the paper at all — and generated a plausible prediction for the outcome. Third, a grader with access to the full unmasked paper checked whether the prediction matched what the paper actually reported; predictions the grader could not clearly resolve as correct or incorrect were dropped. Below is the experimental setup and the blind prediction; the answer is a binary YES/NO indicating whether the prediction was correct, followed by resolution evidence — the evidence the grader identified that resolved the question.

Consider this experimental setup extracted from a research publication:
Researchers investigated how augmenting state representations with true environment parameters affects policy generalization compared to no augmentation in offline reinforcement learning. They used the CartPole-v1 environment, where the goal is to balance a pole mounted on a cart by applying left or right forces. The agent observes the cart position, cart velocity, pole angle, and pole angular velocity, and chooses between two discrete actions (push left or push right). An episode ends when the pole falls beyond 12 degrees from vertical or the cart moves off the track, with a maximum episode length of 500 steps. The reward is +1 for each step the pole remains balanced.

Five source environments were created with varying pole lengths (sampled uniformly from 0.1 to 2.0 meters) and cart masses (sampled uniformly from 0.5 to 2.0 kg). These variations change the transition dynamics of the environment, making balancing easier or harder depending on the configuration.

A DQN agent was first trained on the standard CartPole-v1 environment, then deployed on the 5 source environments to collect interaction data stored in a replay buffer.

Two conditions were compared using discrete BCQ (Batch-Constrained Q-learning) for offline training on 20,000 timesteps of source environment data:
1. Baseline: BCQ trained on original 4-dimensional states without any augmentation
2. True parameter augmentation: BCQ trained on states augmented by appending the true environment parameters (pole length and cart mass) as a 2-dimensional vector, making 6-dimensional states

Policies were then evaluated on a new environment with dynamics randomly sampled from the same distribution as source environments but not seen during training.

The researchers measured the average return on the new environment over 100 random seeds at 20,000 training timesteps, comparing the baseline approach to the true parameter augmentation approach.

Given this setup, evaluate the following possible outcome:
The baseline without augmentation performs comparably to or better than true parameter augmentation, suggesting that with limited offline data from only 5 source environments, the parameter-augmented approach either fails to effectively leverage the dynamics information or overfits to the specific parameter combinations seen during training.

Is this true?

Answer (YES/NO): YES